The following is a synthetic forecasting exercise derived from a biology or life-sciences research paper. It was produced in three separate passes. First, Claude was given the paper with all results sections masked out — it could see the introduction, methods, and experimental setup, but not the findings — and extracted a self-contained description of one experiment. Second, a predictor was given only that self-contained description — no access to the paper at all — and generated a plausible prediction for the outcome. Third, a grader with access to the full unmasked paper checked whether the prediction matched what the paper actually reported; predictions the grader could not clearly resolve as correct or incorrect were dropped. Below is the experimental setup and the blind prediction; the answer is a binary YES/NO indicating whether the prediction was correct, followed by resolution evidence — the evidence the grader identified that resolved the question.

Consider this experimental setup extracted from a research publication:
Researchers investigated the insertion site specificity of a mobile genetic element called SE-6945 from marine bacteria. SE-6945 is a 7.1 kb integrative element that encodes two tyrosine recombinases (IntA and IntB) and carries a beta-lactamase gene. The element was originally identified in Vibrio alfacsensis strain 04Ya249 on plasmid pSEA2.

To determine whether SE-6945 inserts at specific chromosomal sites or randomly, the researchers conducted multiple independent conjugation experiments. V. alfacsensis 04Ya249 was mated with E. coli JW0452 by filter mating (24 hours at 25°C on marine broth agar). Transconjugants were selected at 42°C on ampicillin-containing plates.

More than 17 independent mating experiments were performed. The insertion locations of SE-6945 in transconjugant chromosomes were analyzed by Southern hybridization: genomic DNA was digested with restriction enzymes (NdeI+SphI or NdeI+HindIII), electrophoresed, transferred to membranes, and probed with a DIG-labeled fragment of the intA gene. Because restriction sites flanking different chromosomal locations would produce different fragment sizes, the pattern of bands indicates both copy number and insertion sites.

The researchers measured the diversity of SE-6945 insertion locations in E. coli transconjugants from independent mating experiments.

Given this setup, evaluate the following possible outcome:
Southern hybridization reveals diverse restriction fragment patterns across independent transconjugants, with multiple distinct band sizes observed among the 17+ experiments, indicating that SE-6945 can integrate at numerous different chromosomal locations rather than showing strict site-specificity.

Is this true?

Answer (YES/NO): NO